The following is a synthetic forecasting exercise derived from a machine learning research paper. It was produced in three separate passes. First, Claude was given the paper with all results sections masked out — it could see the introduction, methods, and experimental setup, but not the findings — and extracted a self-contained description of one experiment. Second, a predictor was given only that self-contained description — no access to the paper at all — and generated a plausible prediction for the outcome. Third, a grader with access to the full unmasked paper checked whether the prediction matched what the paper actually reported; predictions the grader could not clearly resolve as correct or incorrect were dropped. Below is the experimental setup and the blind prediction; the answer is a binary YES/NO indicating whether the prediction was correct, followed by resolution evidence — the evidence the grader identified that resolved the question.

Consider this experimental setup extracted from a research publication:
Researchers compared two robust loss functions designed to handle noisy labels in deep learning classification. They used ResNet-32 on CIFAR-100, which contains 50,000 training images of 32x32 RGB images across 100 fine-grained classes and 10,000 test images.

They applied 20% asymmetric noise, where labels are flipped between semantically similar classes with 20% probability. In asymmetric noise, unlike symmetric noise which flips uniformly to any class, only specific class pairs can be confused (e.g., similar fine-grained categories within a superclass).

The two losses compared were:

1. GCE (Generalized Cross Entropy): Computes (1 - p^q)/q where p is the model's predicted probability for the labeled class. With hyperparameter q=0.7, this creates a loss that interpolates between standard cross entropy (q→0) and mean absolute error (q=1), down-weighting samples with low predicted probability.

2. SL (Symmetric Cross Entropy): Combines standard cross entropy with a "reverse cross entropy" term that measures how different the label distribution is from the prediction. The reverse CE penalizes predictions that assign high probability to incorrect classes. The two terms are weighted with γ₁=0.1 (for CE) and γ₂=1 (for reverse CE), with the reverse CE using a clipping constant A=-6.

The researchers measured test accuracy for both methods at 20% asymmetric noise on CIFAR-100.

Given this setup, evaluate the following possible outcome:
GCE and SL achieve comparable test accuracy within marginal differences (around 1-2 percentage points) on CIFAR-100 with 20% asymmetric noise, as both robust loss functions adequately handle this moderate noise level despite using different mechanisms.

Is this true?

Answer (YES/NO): NO